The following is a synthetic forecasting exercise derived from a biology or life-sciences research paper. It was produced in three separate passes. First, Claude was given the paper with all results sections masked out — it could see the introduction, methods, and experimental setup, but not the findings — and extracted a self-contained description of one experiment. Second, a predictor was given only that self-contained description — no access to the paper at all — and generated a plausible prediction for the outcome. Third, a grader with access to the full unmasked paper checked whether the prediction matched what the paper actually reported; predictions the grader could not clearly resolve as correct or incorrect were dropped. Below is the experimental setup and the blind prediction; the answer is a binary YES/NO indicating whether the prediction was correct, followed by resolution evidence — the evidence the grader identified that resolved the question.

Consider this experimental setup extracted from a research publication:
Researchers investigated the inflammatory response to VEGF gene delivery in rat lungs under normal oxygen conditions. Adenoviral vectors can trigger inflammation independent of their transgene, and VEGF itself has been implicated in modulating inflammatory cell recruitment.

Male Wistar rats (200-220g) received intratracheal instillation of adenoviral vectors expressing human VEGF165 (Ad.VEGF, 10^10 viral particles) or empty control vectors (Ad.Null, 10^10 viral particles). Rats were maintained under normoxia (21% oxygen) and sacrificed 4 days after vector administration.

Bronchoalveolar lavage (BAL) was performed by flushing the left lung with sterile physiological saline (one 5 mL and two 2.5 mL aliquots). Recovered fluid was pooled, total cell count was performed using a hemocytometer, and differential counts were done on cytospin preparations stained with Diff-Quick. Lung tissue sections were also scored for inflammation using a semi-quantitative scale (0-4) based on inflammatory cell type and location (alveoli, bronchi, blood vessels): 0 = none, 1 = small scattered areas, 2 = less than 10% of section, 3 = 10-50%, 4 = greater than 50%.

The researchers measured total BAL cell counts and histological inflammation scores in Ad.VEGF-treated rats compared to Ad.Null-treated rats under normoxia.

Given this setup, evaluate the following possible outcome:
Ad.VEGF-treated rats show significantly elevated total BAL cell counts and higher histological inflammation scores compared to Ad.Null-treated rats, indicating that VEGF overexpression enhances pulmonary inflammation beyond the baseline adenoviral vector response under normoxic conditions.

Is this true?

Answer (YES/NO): YES